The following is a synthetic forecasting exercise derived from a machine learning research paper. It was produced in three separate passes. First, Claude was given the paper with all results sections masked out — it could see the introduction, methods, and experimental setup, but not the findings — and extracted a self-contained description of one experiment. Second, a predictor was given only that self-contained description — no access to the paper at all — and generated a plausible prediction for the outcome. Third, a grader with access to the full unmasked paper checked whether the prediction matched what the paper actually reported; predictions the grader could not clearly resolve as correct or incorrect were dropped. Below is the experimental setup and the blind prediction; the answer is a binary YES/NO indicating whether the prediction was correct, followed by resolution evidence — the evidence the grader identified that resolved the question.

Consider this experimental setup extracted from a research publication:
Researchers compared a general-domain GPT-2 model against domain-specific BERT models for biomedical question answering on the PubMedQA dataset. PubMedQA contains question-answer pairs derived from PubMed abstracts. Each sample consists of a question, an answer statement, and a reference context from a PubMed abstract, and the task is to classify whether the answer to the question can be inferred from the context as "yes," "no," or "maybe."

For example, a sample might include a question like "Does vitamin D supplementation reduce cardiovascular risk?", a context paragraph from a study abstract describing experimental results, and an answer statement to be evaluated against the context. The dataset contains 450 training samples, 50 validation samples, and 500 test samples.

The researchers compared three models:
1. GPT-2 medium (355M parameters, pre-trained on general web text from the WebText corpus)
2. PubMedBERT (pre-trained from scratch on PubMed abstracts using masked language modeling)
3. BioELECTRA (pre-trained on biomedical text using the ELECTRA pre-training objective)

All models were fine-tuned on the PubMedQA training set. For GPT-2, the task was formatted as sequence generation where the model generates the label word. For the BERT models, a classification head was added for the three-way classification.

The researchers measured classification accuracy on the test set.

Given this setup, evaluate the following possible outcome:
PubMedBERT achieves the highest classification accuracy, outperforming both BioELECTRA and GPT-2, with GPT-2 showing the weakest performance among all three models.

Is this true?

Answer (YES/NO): NO